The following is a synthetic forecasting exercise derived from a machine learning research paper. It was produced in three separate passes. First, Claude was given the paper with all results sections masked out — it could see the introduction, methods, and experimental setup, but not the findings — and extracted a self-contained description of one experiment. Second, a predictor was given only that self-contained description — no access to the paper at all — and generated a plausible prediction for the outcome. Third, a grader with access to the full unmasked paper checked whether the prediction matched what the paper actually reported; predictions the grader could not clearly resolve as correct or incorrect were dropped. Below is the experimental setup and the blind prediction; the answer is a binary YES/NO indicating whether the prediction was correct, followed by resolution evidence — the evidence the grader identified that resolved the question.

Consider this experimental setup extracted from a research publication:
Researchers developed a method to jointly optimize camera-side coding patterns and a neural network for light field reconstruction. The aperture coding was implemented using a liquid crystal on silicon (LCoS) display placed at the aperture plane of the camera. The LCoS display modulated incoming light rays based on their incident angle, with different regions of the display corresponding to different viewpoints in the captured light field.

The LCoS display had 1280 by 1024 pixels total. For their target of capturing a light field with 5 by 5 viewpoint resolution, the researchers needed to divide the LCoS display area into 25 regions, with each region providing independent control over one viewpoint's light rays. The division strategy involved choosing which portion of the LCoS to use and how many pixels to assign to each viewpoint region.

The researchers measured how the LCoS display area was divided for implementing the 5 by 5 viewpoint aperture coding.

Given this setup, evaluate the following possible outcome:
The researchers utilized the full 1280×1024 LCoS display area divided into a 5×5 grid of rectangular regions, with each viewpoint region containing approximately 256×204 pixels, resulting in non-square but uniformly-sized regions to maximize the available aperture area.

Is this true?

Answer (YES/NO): NO